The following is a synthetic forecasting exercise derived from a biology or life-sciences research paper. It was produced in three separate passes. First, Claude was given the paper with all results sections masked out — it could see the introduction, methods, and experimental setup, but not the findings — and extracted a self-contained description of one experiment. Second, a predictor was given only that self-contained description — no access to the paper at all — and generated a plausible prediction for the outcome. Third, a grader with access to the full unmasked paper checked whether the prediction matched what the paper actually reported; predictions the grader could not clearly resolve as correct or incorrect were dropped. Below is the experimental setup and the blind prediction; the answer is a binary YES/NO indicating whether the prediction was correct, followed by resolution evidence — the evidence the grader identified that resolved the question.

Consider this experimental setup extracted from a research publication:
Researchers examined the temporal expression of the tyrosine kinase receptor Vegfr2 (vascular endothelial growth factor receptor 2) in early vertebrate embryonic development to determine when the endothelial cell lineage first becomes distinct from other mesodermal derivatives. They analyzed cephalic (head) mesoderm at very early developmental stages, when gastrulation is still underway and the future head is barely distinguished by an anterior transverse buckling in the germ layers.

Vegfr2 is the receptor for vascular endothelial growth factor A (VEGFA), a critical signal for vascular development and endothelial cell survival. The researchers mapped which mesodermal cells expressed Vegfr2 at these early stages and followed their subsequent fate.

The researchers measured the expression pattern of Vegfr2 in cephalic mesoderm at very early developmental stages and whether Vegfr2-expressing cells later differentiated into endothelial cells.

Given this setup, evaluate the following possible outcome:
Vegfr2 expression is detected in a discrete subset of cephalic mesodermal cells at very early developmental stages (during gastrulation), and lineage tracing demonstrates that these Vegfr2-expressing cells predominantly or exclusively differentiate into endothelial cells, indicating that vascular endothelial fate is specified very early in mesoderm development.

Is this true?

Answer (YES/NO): YES